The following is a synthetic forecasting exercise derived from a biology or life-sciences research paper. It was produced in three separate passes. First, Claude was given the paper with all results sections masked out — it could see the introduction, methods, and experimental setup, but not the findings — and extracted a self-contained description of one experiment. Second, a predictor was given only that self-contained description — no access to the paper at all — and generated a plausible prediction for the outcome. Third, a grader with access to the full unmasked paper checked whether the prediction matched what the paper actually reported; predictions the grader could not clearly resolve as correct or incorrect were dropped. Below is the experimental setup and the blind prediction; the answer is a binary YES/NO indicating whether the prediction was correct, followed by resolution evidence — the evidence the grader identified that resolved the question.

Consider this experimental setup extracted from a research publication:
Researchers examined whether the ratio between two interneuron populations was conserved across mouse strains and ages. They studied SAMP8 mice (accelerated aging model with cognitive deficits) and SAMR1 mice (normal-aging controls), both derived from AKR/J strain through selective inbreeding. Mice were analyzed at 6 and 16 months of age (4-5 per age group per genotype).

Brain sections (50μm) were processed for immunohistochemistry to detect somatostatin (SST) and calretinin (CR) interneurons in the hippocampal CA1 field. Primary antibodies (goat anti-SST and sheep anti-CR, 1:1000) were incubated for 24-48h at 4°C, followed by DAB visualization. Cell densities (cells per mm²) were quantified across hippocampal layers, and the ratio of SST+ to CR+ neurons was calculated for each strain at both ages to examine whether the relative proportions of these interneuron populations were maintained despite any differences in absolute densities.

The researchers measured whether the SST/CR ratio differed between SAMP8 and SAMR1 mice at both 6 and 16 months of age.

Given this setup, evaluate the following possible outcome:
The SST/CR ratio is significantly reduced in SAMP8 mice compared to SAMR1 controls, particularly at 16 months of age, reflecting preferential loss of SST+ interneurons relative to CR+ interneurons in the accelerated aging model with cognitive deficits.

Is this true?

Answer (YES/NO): NO